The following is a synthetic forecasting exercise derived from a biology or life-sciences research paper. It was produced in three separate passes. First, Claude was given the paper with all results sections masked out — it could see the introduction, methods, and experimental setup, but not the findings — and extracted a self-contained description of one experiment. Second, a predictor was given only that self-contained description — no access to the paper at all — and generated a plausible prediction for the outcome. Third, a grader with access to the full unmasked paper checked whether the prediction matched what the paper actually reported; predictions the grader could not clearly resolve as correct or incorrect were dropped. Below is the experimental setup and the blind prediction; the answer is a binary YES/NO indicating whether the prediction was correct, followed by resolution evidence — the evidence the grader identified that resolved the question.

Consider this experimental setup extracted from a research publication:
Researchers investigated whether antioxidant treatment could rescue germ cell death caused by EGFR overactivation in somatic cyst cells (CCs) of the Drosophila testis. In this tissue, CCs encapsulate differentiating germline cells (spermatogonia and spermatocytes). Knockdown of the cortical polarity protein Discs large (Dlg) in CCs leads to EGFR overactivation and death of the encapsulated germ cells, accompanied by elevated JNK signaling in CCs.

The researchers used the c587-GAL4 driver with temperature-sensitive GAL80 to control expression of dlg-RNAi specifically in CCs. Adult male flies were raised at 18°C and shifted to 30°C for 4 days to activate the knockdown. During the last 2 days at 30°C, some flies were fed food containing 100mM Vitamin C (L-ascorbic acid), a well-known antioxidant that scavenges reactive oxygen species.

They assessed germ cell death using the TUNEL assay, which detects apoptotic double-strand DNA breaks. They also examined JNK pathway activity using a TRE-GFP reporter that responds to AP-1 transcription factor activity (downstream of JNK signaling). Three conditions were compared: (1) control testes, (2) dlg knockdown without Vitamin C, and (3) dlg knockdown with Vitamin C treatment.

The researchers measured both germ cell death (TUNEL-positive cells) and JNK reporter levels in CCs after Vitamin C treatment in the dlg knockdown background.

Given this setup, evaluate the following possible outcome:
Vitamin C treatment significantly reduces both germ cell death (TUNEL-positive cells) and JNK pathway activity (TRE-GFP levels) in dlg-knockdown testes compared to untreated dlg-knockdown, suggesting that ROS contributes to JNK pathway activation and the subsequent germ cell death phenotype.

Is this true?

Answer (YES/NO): YES